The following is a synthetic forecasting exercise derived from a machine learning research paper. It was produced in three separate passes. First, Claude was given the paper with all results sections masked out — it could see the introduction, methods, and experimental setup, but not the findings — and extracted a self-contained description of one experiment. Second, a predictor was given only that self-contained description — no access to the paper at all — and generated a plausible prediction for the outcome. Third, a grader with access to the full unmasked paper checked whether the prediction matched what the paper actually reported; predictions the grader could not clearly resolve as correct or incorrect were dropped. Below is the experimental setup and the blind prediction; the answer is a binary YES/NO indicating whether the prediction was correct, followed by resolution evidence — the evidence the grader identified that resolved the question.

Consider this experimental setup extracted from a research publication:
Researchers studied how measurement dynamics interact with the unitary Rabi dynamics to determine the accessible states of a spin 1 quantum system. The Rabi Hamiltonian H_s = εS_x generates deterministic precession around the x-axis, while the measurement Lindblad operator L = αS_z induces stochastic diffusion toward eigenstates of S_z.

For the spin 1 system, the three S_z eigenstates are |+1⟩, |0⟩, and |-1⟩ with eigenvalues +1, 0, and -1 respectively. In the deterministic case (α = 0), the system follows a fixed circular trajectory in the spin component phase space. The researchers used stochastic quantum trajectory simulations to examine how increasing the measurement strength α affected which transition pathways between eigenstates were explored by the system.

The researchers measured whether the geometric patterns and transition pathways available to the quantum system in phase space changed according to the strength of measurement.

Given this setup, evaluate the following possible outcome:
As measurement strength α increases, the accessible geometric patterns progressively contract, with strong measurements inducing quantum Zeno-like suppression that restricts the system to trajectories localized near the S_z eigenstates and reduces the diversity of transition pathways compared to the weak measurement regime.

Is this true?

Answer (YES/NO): NO